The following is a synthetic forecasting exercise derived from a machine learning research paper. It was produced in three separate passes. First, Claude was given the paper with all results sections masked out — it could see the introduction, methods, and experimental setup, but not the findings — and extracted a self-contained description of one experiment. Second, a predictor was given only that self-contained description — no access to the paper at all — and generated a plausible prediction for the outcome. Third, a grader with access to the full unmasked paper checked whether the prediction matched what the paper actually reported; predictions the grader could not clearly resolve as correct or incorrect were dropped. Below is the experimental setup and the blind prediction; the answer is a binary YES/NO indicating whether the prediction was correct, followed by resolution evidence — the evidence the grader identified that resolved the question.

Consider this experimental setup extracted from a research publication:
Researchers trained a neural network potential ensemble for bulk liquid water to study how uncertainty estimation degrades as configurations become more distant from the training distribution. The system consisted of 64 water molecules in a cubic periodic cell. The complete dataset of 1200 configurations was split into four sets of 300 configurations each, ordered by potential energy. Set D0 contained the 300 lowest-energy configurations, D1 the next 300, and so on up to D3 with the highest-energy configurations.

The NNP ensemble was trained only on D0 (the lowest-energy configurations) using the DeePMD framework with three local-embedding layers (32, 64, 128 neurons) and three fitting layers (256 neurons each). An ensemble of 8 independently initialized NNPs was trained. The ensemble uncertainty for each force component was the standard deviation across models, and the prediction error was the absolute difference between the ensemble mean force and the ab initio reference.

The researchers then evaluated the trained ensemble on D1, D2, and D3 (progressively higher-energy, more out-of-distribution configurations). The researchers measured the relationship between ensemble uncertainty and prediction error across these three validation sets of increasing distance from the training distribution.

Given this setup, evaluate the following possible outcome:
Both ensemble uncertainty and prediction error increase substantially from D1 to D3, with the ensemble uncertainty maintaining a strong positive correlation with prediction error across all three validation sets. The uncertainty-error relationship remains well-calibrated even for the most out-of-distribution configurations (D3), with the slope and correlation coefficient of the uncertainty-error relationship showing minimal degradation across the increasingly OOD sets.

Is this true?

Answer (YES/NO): NO